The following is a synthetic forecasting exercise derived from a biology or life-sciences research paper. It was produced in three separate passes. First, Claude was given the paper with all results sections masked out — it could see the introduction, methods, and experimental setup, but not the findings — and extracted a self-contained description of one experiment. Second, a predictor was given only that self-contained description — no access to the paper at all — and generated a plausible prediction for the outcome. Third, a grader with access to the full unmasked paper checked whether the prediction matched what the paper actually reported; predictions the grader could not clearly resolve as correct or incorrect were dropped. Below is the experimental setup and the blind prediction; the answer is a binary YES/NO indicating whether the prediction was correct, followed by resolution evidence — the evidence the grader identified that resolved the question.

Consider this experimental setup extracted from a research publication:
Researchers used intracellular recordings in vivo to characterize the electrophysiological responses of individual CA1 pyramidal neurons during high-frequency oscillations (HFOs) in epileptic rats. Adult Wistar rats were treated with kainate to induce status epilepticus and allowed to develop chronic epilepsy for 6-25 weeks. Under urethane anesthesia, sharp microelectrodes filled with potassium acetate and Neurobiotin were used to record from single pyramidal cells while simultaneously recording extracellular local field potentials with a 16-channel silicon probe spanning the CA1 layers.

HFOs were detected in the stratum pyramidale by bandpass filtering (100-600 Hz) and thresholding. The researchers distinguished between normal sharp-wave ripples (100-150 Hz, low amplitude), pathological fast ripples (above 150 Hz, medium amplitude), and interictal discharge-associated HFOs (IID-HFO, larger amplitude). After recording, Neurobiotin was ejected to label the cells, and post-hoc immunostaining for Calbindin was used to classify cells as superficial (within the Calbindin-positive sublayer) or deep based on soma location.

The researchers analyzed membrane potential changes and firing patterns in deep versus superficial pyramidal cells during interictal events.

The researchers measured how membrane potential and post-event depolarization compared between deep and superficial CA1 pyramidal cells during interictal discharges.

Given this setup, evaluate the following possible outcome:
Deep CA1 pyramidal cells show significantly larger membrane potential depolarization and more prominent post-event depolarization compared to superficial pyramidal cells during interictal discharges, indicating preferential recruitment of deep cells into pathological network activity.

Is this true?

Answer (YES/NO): NO